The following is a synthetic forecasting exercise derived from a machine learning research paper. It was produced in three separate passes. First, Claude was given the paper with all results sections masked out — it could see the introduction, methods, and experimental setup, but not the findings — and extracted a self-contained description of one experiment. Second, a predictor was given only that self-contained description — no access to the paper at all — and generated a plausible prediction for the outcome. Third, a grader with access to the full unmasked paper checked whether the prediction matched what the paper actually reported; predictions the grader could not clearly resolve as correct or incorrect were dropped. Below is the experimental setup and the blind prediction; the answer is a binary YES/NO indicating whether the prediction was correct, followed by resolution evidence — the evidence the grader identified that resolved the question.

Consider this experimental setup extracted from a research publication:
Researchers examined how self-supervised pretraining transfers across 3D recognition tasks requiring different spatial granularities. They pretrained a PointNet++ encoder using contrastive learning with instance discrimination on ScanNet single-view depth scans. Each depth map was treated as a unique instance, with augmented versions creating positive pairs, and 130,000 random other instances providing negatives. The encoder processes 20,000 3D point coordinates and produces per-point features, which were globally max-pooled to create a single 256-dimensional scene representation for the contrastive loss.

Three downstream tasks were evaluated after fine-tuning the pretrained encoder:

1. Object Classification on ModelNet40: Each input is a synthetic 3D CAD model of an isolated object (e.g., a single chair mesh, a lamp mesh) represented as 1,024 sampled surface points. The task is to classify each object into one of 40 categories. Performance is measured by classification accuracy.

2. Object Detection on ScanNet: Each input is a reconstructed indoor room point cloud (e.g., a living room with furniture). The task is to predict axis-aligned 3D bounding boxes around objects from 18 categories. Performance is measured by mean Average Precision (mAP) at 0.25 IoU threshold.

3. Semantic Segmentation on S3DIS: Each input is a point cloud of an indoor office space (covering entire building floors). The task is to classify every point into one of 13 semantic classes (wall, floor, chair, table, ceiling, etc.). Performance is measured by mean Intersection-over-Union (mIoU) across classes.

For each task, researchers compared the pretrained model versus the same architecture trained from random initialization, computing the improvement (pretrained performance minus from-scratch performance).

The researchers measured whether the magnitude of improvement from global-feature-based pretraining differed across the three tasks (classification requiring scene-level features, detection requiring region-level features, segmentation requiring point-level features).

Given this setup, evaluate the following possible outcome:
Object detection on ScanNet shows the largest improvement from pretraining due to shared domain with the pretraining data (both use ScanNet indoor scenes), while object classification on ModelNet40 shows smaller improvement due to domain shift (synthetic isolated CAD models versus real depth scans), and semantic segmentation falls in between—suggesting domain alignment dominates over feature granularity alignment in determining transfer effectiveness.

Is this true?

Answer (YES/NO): NO